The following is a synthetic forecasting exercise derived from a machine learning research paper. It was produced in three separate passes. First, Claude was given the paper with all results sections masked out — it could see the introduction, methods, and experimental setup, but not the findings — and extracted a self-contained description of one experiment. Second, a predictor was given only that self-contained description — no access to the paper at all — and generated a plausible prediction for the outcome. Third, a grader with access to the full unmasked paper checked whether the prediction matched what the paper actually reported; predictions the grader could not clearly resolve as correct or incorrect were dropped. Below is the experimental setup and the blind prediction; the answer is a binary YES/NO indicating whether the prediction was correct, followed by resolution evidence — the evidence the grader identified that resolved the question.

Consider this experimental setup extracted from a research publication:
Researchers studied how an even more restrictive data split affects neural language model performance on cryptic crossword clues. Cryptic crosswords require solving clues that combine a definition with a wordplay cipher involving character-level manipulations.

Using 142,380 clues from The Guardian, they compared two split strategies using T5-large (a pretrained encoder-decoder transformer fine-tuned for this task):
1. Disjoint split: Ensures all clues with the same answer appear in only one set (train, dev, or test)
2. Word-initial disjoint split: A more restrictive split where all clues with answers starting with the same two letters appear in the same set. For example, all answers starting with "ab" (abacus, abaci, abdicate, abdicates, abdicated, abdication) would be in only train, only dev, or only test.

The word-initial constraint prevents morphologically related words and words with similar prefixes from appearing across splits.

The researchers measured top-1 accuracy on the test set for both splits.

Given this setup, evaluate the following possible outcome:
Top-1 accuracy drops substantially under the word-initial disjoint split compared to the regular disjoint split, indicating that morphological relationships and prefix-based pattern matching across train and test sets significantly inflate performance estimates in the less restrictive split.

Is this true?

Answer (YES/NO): YES